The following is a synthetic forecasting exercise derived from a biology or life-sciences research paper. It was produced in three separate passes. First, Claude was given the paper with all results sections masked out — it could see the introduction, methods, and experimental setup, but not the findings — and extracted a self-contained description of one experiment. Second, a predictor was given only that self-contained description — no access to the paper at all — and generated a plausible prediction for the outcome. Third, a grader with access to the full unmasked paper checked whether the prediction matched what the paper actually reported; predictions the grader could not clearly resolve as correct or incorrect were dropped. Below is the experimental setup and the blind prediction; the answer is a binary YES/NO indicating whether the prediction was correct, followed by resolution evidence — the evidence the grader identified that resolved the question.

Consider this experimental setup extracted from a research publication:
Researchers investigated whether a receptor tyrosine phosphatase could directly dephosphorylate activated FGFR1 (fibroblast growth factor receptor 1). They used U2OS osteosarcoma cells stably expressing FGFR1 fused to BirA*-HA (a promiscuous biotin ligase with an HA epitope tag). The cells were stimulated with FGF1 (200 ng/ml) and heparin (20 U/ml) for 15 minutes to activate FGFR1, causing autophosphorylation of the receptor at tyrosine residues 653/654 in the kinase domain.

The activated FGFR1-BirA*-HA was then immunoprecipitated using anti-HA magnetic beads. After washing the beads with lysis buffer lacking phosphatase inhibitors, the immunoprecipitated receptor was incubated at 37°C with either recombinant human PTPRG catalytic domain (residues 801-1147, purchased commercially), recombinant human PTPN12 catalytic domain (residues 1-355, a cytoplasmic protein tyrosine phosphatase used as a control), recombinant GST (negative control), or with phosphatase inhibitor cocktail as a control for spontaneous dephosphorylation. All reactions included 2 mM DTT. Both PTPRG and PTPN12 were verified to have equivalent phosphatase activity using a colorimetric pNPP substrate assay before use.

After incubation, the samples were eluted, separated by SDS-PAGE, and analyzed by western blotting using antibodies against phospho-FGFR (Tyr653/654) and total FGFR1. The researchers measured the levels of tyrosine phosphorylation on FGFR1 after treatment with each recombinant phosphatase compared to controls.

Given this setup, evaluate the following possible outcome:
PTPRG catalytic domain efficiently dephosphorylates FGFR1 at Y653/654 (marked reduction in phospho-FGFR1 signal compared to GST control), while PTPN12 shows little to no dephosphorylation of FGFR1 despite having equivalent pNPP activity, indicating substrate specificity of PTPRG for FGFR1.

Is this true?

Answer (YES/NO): YES